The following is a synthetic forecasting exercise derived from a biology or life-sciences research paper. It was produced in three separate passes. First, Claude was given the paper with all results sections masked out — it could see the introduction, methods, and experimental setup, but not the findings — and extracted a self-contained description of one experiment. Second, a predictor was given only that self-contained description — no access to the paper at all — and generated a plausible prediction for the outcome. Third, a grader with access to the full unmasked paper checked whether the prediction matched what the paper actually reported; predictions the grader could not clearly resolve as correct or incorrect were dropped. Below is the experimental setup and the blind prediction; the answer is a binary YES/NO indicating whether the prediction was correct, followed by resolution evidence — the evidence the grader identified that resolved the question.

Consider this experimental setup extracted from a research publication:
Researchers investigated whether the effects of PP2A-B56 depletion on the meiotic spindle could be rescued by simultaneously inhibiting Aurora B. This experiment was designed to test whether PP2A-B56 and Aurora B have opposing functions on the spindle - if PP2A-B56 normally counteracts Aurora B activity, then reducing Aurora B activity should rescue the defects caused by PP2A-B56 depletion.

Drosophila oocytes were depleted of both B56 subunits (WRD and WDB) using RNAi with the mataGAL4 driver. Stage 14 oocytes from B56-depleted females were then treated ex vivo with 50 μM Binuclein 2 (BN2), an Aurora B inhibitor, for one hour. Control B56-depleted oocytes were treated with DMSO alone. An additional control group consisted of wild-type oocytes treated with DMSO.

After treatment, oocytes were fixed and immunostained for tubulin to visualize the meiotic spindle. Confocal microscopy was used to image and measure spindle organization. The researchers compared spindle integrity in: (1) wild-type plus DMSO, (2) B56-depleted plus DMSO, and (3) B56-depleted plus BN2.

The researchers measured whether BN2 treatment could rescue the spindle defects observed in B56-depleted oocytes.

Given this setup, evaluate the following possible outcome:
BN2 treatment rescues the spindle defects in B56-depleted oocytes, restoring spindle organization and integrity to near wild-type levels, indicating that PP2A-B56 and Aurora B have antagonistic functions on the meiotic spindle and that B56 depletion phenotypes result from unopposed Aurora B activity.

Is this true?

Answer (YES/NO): NO